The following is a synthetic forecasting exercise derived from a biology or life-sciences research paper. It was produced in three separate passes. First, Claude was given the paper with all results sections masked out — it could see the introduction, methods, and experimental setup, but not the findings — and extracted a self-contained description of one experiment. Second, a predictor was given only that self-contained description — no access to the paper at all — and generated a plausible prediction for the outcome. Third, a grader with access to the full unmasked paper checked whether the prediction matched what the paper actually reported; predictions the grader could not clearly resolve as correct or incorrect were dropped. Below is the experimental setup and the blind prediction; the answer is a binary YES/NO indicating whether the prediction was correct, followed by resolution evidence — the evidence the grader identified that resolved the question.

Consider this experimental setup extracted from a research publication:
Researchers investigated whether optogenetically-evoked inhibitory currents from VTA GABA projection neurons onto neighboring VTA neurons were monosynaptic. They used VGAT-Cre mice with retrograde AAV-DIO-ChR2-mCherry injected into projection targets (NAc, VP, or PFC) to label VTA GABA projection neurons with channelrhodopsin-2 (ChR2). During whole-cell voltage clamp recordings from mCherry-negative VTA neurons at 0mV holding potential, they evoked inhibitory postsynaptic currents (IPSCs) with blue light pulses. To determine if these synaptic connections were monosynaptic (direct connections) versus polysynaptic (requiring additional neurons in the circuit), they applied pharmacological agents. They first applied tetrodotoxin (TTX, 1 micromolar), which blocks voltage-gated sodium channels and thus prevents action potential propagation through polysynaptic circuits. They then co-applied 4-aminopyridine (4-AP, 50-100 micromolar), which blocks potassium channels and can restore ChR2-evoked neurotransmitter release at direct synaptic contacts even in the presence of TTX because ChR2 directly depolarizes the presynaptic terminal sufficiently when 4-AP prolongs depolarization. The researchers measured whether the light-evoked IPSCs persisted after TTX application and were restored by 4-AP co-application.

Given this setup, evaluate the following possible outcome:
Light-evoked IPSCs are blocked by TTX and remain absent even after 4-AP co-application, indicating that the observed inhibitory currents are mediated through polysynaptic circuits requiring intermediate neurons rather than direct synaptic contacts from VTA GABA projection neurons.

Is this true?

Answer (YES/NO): NO